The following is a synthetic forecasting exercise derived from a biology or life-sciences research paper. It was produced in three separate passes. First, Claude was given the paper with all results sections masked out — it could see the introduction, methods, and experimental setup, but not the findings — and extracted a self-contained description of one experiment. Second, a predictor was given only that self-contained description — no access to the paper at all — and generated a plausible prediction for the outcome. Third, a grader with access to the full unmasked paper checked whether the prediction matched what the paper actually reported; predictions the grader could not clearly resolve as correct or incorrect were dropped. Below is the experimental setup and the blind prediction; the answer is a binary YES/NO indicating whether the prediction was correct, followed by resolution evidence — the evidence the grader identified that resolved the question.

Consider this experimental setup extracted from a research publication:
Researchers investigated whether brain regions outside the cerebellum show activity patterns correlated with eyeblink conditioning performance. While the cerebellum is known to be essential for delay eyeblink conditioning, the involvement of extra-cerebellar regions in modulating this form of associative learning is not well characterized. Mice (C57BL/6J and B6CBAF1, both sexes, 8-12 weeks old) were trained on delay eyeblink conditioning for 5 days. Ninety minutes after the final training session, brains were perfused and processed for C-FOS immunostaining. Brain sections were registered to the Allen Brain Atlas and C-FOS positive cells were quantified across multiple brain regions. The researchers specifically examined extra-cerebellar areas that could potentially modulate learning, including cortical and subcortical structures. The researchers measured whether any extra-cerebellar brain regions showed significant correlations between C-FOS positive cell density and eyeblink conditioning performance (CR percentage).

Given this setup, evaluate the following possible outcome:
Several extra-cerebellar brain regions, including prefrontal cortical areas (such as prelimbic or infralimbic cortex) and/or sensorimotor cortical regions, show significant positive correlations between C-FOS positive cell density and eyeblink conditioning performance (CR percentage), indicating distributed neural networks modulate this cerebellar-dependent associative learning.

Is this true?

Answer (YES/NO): YES